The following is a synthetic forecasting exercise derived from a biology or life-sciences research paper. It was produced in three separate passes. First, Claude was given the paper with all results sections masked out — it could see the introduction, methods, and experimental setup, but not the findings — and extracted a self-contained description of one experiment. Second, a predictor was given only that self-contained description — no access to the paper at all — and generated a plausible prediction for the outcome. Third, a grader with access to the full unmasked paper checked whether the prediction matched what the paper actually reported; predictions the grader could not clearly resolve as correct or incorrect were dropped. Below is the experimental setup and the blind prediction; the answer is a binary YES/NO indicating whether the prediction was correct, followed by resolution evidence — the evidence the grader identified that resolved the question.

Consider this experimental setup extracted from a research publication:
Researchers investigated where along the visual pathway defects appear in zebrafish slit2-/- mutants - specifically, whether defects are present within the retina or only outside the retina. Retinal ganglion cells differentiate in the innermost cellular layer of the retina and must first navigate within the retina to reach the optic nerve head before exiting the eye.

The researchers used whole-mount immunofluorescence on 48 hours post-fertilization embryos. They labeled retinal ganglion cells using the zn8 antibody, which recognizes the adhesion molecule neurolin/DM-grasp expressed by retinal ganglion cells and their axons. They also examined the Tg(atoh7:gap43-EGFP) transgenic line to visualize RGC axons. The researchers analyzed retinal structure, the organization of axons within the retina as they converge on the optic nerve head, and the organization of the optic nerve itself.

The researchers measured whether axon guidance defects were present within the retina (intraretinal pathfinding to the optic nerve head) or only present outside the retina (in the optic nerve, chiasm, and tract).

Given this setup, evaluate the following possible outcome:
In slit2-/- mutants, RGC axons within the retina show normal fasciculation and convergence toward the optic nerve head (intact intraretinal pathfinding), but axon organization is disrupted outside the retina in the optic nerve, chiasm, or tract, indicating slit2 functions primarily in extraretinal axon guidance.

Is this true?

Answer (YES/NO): YES